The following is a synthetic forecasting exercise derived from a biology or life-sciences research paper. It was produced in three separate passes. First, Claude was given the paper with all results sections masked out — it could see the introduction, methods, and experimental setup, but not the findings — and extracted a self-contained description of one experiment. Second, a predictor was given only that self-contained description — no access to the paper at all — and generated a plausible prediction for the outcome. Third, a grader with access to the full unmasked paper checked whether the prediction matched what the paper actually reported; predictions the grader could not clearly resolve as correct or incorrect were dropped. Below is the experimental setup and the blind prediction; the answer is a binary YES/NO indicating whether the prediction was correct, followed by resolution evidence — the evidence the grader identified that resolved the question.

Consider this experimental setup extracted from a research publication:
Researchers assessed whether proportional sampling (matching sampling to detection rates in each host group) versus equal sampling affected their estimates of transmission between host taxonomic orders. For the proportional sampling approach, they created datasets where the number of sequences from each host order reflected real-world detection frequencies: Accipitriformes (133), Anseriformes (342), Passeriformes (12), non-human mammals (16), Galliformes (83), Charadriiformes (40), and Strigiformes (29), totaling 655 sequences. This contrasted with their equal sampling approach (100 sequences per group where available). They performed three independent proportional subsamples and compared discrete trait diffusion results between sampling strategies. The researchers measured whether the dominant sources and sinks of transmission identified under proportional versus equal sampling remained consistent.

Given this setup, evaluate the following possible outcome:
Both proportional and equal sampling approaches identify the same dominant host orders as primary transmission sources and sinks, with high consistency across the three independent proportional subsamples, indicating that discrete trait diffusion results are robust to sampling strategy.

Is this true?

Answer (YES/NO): YES